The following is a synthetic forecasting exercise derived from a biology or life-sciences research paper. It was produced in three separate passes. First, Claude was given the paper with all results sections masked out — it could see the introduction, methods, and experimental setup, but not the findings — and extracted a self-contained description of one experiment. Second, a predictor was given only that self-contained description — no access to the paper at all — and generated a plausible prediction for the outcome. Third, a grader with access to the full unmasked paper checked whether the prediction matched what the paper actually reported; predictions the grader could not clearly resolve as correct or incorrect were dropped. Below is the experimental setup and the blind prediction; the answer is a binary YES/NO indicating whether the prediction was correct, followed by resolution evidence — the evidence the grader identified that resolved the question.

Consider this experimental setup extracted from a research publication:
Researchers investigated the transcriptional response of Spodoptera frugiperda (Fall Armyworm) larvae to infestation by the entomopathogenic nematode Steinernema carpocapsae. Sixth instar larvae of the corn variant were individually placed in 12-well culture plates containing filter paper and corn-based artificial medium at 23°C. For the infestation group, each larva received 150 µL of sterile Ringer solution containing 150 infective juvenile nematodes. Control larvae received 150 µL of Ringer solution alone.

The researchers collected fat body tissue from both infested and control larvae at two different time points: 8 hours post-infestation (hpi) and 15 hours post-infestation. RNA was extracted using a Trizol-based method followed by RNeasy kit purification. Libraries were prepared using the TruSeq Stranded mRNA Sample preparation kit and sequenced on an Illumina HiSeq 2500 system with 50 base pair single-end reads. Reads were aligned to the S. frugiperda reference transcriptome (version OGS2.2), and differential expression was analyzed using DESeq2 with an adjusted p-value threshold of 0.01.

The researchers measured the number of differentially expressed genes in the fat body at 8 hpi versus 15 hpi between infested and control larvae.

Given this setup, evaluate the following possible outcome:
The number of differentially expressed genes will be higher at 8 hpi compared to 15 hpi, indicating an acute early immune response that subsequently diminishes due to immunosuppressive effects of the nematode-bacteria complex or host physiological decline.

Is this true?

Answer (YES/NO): NO